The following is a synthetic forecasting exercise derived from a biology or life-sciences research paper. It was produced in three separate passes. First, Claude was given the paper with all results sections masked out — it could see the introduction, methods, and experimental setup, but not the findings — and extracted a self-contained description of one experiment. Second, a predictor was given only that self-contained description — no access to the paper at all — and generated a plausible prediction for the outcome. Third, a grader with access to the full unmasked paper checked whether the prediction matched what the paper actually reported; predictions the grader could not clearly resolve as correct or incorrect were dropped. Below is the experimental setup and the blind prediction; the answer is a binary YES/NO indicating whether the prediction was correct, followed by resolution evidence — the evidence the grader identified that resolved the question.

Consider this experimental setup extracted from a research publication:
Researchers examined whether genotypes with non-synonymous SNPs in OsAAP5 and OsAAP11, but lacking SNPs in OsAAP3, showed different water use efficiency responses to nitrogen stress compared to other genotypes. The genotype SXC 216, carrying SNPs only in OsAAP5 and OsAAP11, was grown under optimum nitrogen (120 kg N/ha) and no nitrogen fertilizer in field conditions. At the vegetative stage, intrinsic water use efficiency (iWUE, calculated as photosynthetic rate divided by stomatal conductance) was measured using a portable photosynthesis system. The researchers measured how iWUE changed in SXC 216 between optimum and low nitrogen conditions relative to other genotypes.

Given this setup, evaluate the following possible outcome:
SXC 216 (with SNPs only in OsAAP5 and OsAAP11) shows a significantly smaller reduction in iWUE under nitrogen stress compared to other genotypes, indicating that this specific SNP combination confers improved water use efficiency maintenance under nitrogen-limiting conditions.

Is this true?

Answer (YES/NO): NO